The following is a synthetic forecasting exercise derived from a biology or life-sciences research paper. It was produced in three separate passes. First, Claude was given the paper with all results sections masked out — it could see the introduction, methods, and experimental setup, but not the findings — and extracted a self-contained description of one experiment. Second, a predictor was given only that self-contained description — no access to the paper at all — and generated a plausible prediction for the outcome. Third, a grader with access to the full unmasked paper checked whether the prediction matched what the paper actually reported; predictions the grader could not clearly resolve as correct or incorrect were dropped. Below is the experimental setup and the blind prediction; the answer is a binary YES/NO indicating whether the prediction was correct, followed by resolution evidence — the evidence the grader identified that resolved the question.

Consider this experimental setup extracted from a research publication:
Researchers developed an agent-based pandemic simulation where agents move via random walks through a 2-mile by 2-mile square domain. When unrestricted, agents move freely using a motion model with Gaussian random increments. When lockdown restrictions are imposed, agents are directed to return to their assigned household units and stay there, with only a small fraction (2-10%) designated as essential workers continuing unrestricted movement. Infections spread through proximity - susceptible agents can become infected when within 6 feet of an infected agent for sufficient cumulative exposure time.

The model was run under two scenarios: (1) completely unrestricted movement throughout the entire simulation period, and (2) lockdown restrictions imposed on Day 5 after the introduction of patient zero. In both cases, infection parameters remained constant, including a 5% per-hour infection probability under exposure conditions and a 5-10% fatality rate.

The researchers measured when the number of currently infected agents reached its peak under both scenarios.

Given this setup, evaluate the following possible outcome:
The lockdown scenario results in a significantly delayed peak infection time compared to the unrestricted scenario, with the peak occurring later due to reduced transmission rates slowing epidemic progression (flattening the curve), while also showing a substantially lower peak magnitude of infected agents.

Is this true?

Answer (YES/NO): NO